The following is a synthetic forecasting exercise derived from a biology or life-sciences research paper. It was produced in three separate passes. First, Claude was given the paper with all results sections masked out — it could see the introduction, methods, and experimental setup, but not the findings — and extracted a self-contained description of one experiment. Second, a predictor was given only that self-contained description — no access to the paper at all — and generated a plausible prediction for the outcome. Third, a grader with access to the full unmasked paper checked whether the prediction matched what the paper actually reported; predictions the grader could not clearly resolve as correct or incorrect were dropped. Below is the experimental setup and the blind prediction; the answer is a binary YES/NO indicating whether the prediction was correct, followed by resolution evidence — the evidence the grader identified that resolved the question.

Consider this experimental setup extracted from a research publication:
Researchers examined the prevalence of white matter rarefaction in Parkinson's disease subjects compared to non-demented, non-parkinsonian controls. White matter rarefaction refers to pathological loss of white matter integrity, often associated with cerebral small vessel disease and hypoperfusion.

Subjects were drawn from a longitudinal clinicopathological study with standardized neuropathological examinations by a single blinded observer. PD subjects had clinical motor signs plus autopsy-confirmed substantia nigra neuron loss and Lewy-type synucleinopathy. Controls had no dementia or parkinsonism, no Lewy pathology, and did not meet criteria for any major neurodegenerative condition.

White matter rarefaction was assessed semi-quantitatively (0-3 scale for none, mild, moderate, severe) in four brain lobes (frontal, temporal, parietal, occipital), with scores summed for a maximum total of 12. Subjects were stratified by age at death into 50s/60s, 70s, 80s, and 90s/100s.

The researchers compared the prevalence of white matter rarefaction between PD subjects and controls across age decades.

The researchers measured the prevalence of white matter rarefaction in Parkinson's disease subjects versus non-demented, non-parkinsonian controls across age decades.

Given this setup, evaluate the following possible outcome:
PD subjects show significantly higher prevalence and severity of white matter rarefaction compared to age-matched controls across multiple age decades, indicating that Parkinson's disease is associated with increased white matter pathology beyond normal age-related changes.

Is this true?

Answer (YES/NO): NO